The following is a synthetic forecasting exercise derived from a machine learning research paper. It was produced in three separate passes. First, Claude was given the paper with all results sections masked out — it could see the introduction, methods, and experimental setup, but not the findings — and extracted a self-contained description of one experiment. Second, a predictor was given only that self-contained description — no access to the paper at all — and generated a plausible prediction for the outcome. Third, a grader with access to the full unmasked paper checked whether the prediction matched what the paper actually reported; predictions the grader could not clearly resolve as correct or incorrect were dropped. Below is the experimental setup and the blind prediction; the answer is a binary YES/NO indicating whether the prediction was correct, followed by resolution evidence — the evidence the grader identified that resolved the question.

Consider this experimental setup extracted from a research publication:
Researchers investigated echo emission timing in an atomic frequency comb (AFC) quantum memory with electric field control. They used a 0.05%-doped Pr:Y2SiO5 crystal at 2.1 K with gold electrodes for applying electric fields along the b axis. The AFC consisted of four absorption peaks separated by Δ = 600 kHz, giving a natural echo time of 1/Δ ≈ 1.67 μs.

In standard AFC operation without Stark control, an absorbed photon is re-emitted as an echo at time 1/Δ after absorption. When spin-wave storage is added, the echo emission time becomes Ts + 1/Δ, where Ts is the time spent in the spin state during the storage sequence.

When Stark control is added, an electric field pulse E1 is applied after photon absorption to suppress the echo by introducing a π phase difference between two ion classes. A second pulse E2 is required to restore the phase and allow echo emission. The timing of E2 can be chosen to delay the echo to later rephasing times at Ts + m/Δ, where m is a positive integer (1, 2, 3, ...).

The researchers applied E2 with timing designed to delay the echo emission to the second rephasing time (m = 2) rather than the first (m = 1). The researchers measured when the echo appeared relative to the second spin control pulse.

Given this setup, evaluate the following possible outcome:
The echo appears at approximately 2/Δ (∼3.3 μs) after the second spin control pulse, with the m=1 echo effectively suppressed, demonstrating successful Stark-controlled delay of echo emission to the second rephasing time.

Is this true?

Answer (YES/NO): YES